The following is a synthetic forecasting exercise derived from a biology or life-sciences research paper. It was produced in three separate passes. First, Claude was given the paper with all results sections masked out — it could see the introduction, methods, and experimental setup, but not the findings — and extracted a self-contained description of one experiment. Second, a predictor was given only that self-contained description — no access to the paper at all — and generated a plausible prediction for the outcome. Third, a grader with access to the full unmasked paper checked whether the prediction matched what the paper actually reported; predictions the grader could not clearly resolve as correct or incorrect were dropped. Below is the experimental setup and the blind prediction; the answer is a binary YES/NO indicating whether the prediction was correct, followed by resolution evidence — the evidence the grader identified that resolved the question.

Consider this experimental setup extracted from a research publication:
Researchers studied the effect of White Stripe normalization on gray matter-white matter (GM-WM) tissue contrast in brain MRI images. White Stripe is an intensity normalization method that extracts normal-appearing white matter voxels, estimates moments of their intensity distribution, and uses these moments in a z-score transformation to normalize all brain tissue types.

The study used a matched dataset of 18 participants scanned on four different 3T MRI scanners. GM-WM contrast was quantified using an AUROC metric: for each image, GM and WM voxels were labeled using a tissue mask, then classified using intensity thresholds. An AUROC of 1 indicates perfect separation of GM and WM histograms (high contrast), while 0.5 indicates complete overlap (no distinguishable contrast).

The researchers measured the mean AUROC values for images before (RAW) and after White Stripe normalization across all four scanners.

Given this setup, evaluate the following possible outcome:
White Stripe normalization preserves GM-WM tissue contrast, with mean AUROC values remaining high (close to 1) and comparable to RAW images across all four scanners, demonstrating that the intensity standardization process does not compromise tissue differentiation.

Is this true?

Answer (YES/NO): YES